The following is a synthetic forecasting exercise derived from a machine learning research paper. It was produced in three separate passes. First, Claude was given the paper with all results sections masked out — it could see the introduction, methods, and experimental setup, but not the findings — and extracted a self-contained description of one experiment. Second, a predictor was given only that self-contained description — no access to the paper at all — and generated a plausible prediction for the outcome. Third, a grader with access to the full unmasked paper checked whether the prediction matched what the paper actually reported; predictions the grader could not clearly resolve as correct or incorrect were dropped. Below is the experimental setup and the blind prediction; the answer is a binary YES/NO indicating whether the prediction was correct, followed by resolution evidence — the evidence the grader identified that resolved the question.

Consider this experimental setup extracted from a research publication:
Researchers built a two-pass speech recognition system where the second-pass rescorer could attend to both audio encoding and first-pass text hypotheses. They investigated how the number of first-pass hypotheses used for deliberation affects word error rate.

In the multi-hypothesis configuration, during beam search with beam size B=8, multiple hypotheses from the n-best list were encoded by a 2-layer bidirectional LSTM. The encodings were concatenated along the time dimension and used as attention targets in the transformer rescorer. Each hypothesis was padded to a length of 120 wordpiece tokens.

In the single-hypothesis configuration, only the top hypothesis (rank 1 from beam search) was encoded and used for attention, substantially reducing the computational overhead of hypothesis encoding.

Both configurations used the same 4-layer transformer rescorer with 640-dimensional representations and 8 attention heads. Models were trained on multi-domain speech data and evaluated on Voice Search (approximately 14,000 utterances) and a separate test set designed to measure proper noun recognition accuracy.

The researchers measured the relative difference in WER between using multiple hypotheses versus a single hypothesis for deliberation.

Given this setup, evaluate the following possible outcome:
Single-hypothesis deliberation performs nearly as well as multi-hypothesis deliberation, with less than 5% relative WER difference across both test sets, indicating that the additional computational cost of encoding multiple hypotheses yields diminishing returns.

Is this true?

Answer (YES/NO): YES